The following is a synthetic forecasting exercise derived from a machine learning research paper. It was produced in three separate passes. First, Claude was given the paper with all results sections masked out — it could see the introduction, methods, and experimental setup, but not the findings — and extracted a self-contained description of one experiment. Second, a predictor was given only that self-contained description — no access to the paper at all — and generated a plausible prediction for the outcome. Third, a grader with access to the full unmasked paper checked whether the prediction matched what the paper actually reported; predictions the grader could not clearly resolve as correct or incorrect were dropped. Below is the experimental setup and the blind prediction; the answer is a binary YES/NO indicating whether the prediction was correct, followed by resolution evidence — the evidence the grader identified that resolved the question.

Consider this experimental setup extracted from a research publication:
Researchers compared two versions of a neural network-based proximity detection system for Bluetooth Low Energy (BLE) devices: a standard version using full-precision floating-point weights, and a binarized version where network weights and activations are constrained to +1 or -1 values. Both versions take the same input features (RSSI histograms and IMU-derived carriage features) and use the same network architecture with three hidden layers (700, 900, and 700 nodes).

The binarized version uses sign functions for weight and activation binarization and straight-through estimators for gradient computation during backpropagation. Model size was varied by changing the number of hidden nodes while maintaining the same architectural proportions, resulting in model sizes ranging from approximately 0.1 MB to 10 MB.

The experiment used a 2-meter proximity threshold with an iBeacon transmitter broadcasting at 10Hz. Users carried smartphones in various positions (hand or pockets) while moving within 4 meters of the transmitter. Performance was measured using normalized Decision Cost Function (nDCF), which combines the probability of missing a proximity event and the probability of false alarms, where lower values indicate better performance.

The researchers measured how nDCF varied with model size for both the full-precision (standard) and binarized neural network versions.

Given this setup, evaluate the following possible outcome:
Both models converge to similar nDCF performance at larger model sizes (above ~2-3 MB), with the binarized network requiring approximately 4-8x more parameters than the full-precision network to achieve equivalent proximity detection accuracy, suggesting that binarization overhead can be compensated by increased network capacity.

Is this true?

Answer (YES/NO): NO